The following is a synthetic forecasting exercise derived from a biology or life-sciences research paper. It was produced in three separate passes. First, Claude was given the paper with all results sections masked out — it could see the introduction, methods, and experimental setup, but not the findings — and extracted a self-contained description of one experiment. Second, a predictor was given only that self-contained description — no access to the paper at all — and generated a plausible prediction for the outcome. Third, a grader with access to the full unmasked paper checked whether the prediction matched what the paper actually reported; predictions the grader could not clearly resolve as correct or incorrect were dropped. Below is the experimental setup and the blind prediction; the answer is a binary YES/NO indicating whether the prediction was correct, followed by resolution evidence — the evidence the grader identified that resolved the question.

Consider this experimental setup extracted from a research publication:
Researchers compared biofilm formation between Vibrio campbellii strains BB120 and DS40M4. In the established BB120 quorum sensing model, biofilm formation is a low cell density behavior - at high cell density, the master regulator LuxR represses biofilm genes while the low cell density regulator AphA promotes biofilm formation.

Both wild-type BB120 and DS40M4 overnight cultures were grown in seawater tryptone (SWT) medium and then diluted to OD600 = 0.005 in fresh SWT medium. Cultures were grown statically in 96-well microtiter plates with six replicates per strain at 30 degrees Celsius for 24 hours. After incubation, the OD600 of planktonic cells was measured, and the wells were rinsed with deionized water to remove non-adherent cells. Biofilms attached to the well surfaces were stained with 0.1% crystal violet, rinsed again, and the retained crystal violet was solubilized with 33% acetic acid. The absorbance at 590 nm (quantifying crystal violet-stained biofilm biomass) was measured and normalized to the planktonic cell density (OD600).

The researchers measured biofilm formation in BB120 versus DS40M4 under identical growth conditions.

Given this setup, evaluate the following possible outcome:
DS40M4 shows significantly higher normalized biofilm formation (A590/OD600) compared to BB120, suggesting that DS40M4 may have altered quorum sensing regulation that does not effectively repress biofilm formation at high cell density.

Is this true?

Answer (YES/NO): NO